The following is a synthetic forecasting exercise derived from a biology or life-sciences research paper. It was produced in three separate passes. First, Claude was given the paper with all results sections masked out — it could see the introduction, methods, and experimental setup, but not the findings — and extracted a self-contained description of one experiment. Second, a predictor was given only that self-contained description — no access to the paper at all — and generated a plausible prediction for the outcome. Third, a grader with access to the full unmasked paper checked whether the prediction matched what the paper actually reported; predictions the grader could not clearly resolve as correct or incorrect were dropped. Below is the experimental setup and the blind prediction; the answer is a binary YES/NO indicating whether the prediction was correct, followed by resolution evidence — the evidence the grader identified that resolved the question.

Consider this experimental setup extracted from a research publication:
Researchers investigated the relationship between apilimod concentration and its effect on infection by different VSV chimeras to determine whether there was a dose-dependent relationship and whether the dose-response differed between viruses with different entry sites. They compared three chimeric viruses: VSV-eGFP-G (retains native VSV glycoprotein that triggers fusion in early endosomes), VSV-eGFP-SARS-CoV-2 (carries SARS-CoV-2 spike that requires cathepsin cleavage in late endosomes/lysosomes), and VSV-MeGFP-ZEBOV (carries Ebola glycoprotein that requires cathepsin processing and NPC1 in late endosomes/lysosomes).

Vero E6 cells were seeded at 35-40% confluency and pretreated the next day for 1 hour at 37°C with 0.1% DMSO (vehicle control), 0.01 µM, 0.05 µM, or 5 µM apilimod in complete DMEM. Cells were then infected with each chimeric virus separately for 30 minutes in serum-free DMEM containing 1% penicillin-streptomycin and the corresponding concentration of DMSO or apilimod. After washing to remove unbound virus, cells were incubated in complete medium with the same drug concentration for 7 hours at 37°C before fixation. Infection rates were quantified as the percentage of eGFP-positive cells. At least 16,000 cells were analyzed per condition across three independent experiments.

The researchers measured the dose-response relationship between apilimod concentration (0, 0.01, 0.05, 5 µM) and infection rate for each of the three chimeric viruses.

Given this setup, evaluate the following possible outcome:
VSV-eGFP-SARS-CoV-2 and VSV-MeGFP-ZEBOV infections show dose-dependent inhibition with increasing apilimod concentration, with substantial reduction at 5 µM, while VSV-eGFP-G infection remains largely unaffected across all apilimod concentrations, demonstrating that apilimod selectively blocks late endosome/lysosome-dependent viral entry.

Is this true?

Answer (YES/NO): YES